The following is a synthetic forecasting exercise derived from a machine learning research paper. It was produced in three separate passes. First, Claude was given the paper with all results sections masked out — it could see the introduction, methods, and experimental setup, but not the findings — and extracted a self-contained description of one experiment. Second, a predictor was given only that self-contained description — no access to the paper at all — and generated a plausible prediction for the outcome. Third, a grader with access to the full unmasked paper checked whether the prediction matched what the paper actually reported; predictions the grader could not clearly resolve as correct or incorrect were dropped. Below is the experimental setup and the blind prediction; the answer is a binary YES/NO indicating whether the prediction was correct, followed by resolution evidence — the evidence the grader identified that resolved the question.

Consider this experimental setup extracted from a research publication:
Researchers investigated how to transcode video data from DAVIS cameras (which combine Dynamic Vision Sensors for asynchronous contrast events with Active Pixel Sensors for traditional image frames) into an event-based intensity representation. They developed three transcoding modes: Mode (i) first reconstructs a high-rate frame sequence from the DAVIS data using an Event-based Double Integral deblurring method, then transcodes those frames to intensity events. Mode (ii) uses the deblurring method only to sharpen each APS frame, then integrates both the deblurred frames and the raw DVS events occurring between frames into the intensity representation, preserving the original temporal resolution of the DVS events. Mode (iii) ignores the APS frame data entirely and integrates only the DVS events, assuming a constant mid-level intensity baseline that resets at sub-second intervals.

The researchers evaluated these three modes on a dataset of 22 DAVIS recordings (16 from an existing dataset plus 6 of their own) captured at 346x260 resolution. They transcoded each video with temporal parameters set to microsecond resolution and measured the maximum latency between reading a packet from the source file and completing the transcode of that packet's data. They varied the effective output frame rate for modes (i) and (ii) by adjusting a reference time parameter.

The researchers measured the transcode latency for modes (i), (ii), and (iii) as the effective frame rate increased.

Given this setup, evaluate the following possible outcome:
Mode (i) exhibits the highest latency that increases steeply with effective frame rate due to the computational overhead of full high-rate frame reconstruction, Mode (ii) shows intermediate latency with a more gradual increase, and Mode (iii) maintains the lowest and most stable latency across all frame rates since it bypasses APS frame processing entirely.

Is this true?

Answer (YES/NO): NO